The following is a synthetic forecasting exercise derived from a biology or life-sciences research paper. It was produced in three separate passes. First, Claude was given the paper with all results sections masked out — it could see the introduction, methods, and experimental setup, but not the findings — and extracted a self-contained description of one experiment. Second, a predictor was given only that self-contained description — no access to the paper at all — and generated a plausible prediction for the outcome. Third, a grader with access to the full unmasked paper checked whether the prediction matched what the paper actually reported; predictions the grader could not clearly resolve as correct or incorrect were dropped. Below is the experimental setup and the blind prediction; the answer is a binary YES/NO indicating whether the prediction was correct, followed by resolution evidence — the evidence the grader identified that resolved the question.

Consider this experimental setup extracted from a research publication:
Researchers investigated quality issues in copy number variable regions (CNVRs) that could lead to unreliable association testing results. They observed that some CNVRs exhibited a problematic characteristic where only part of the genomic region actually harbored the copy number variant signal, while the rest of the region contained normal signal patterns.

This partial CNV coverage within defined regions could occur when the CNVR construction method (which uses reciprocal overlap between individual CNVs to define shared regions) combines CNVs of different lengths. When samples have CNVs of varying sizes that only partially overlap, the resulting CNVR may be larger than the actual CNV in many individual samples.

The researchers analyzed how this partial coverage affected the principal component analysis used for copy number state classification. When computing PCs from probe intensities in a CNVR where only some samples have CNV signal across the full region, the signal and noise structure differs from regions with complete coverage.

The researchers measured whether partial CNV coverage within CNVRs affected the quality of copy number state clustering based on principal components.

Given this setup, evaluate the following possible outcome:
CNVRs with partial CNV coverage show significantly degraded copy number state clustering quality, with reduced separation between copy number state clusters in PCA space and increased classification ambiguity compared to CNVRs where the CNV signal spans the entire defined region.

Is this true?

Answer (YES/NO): YES